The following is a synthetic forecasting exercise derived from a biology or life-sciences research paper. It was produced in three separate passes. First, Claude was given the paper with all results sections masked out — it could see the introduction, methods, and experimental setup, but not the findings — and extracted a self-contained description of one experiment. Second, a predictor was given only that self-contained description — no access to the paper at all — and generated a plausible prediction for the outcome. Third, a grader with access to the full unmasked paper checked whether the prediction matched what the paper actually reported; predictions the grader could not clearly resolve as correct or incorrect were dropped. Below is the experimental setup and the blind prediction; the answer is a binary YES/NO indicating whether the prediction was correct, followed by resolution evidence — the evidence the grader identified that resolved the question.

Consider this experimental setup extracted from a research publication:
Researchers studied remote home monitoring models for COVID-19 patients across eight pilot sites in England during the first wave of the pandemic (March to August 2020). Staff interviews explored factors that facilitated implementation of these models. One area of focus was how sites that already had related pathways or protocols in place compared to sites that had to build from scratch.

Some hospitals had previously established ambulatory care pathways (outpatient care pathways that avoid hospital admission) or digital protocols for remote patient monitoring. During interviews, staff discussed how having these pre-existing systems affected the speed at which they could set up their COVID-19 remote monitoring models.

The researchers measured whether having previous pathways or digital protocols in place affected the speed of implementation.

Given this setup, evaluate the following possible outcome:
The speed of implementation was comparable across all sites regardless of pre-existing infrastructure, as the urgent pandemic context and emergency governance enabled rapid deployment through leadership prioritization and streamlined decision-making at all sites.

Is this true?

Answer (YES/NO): NO